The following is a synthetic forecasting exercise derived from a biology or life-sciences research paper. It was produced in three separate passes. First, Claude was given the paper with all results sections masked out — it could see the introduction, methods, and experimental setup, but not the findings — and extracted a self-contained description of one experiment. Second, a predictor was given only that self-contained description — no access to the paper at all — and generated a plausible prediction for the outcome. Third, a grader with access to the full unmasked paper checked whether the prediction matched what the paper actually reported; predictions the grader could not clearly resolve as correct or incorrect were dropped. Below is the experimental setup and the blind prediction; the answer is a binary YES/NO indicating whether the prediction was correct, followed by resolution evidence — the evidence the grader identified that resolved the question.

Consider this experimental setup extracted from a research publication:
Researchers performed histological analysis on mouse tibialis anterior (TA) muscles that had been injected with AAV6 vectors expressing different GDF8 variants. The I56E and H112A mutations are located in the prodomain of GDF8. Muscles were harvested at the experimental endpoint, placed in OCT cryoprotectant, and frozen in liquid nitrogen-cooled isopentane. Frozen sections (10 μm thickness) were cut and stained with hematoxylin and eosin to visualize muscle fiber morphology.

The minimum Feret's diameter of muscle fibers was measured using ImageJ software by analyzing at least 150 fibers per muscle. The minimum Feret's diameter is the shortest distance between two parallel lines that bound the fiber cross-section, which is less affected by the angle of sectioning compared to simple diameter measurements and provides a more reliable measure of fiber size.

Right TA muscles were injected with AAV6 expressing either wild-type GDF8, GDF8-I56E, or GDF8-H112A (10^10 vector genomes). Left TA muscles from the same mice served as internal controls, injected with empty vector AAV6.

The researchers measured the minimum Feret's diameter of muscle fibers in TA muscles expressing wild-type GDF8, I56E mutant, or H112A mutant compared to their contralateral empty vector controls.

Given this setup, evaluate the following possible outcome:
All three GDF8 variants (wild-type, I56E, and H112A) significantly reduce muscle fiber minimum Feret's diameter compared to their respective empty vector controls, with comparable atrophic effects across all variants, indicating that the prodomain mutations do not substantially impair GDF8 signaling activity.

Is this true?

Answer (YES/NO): NO